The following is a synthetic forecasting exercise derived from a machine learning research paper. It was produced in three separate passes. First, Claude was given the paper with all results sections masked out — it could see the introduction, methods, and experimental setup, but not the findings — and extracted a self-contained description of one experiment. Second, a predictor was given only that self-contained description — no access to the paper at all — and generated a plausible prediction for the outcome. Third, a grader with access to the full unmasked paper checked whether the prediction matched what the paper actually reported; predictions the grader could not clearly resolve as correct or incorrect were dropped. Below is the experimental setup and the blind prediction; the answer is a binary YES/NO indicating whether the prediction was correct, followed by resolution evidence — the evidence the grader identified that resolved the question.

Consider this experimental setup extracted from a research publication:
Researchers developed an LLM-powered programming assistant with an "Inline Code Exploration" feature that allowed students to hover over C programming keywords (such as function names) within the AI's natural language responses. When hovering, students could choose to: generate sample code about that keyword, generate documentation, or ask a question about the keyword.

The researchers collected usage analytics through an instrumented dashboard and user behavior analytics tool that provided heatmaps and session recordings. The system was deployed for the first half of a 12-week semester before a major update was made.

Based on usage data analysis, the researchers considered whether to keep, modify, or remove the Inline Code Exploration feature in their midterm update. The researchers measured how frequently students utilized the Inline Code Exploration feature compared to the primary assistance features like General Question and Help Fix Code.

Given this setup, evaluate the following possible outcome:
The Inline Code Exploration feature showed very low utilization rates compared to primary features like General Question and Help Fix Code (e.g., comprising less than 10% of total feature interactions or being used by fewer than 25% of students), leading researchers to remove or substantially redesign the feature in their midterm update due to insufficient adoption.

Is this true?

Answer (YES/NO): YES